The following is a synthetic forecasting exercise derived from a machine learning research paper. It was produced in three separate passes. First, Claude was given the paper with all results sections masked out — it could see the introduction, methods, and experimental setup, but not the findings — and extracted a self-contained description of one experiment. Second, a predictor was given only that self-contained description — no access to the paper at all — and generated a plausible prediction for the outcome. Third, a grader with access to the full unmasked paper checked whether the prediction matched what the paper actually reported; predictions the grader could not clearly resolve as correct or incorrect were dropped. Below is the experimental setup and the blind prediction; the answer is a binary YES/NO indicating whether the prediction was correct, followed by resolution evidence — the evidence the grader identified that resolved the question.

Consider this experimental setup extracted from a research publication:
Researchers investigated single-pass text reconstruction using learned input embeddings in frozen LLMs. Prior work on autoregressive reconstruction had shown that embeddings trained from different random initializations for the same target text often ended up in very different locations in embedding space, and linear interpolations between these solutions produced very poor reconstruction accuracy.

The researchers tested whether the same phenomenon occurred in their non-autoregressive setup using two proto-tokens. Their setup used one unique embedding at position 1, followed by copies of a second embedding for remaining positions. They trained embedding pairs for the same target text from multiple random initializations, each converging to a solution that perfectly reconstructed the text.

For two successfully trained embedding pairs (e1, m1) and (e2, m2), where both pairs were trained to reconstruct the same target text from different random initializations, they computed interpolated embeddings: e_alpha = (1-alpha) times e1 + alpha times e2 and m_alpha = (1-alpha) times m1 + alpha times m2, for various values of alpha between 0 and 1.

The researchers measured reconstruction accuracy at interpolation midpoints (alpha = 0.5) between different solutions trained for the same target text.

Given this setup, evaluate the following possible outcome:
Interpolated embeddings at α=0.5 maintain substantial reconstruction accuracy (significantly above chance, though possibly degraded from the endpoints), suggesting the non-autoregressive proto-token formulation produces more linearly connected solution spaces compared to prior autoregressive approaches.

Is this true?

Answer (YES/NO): NO